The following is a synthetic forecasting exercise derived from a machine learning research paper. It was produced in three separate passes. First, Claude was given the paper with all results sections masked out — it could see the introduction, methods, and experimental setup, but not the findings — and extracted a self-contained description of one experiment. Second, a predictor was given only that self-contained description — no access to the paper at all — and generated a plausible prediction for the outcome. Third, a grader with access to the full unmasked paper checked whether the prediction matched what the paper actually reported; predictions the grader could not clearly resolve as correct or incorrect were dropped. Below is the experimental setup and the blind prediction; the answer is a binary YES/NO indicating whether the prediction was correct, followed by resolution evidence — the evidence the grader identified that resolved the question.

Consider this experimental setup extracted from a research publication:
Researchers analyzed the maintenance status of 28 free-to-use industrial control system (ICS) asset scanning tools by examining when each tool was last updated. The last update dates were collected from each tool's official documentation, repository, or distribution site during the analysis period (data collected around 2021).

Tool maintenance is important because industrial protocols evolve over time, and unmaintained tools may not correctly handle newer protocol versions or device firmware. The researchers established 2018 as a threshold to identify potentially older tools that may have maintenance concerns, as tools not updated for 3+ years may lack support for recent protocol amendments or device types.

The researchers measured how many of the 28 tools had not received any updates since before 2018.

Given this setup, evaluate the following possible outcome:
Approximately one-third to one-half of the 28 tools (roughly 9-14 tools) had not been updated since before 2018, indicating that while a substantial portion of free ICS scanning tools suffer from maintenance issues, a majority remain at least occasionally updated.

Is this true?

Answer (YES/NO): YES